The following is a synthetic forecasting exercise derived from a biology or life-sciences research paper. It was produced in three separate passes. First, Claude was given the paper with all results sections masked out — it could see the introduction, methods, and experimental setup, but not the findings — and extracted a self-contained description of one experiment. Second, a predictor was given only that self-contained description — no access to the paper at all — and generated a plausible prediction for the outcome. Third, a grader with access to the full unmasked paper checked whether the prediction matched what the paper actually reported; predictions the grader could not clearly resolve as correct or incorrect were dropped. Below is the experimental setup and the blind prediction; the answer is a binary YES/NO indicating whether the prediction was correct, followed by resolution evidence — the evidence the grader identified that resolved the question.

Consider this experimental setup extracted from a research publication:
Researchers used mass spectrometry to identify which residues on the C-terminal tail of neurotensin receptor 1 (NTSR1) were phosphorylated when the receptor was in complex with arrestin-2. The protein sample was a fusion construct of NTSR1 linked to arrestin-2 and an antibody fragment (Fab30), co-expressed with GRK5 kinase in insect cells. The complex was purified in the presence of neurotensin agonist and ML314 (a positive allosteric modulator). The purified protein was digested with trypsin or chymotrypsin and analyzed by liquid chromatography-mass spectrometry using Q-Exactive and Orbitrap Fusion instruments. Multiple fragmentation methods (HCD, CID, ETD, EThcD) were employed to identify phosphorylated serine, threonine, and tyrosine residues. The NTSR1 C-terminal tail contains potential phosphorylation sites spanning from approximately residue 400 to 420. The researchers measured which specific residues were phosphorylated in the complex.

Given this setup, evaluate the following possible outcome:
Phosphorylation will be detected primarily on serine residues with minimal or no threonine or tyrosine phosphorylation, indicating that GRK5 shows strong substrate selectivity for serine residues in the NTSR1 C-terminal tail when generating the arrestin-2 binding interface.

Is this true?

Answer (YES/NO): NO